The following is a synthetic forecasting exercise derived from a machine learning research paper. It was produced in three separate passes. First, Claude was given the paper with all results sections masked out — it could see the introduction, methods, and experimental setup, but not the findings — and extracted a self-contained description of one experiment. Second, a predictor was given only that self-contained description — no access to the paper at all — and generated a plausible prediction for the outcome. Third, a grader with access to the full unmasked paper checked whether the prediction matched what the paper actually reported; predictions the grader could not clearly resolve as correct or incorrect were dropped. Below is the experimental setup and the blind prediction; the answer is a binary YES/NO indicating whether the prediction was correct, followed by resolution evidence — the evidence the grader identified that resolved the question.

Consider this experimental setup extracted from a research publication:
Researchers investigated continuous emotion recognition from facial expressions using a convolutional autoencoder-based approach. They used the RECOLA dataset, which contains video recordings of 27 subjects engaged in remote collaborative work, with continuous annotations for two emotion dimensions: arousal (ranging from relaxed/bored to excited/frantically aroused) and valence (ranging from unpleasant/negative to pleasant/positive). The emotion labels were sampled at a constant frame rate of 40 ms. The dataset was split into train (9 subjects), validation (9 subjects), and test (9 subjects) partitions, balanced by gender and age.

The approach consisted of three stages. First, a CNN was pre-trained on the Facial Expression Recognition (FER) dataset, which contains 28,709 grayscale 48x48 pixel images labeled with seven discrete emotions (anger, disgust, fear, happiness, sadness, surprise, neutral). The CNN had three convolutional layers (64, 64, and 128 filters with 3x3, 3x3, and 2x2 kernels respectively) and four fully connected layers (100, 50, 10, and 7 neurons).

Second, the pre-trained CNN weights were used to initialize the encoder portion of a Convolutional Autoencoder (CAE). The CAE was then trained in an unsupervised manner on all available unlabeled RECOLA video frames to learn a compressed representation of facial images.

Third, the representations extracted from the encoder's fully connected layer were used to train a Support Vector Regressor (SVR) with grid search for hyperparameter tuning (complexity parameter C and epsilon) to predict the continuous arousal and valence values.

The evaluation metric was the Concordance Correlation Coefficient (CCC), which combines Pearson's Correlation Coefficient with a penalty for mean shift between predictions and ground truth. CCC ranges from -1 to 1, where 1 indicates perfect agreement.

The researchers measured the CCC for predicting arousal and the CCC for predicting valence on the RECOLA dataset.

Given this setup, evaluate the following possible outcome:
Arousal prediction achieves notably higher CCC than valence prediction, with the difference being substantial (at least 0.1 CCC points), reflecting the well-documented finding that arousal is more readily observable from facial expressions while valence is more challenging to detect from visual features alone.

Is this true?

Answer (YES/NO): NO